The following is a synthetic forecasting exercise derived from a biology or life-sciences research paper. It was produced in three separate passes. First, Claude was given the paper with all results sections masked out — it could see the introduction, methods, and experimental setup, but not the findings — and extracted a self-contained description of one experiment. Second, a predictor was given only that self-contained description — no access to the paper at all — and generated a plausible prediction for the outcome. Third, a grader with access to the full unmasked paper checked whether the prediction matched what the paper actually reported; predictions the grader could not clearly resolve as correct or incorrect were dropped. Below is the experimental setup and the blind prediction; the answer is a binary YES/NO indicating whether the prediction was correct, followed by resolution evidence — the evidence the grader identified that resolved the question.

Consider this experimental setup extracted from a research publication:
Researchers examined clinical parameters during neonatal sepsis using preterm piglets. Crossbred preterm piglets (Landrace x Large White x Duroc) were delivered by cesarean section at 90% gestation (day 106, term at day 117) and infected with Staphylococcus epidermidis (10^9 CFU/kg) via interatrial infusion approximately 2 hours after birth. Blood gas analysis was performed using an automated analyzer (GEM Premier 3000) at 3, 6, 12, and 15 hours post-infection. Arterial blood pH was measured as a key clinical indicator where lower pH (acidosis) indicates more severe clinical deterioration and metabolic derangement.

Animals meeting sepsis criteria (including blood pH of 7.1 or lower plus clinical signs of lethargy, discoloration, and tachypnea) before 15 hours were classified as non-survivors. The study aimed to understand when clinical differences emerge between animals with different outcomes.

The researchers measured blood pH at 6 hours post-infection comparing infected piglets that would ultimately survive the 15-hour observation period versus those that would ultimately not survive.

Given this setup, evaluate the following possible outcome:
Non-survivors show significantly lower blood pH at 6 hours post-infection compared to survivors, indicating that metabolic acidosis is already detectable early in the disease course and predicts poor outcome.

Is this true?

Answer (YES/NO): NO